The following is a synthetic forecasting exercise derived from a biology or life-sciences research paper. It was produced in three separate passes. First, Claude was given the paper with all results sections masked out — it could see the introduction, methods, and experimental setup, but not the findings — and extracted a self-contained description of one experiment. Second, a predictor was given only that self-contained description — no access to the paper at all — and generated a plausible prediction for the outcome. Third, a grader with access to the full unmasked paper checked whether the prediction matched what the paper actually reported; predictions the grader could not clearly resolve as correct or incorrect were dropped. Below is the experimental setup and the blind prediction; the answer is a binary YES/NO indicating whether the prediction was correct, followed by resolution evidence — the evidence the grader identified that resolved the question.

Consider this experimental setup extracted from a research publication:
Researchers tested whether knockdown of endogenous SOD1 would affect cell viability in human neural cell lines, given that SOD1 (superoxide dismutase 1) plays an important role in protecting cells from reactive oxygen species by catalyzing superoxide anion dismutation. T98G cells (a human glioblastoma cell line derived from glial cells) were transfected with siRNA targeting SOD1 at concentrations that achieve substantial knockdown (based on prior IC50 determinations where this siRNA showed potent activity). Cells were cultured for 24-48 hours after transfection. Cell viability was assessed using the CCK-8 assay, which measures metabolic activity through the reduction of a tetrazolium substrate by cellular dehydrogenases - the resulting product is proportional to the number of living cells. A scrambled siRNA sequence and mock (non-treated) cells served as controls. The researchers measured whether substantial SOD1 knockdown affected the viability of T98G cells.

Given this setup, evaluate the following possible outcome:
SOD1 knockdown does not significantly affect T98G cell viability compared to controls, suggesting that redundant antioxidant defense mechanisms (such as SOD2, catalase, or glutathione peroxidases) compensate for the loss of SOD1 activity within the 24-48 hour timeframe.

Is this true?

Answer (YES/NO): YES